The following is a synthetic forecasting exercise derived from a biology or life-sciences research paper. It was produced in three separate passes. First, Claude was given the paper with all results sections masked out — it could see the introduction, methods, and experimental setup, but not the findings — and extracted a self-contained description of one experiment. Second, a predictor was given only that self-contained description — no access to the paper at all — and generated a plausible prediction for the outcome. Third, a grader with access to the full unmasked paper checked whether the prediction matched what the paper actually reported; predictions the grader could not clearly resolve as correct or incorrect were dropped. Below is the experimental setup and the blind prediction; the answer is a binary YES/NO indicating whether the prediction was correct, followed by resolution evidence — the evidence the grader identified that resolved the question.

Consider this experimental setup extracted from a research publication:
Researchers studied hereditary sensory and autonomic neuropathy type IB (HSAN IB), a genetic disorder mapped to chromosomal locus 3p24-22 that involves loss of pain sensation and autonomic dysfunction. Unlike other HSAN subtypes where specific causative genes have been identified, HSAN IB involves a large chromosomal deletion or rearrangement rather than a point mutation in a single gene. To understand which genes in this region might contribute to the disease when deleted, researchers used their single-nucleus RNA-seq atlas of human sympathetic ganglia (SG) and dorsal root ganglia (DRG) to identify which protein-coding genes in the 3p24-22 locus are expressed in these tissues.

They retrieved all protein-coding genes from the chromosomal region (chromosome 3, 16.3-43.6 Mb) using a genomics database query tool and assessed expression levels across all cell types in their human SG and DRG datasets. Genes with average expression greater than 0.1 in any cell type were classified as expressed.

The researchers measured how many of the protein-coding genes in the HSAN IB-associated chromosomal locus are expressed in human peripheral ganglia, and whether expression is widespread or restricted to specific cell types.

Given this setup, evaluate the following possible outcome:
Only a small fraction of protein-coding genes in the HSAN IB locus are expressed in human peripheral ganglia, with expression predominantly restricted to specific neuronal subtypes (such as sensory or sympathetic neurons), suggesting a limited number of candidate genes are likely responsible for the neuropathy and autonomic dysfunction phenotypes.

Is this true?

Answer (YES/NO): NO